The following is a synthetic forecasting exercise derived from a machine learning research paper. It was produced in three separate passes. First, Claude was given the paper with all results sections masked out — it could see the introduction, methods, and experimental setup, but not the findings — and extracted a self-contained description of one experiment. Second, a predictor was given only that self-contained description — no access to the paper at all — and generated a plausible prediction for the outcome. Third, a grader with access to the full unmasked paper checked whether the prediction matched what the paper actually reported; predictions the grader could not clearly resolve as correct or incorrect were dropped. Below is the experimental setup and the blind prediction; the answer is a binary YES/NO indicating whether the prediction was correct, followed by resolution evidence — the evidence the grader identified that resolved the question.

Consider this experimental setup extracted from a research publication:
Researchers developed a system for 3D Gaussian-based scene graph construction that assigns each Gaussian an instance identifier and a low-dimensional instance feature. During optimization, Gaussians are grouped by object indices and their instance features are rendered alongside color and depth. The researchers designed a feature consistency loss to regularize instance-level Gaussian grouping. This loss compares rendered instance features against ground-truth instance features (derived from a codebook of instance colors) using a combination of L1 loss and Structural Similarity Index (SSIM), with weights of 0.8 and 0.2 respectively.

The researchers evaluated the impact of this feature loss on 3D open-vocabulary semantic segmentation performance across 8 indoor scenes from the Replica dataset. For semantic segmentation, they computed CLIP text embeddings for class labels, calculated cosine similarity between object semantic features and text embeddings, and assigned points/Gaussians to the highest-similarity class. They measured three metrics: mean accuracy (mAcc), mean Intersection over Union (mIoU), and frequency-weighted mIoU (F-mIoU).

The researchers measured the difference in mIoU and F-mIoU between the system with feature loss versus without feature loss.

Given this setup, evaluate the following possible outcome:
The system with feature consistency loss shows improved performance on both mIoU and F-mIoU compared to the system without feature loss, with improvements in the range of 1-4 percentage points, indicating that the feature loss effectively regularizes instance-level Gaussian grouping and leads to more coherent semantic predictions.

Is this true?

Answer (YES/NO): NO